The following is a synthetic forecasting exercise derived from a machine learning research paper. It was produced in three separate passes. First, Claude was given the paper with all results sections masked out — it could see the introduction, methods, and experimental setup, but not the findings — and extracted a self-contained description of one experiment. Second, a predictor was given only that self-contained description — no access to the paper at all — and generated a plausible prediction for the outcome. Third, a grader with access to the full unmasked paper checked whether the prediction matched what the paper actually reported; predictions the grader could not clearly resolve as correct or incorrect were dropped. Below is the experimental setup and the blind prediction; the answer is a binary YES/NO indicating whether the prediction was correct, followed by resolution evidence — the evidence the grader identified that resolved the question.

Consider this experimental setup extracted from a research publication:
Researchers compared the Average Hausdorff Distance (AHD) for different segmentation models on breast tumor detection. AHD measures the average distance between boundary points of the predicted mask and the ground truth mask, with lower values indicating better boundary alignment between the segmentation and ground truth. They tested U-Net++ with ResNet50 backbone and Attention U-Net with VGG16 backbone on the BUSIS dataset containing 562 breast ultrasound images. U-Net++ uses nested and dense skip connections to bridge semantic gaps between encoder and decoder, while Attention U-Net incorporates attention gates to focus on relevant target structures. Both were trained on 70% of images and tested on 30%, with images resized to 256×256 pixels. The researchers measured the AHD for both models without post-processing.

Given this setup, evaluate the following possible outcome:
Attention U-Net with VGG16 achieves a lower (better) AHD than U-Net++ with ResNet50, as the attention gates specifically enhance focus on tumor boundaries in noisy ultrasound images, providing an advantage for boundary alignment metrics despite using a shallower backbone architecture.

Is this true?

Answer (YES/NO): YES